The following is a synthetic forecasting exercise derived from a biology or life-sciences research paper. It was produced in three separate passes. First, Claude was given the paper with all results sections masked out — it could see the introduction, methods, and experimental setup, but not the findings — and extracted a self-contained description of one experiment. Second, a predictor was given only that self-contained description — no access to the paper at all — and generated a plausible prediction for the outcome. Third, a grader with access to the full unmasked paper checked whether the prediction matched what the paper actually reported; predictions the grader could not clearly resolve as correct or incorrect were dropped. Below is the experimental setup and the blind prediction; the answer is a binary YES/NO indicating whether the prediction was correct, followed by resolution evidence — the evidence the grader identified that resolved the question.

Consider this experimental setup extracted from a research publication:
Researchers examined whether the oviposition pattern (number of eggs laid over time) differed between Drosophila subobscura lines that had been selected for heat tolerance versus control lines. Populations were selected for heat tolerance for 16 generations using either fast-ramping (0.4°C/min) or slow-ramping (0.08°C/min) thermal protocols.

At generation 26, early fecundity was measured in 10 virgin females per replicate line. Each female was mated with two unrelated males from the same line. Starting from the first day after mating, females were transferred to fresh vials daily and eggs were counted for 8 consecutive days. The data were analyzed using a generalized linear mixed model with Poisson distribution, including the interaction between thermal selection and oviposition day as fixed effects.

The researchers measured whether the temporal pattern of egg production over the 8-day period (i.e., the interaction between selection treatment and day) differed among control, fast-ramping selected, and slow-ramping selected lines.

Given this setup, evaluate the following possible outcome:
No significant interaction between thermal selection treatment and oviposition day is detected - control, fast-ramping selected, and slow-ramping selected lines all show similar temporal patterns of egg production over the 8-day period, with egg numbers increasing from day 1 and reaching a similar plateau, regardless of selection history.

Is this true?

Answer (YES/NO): NO